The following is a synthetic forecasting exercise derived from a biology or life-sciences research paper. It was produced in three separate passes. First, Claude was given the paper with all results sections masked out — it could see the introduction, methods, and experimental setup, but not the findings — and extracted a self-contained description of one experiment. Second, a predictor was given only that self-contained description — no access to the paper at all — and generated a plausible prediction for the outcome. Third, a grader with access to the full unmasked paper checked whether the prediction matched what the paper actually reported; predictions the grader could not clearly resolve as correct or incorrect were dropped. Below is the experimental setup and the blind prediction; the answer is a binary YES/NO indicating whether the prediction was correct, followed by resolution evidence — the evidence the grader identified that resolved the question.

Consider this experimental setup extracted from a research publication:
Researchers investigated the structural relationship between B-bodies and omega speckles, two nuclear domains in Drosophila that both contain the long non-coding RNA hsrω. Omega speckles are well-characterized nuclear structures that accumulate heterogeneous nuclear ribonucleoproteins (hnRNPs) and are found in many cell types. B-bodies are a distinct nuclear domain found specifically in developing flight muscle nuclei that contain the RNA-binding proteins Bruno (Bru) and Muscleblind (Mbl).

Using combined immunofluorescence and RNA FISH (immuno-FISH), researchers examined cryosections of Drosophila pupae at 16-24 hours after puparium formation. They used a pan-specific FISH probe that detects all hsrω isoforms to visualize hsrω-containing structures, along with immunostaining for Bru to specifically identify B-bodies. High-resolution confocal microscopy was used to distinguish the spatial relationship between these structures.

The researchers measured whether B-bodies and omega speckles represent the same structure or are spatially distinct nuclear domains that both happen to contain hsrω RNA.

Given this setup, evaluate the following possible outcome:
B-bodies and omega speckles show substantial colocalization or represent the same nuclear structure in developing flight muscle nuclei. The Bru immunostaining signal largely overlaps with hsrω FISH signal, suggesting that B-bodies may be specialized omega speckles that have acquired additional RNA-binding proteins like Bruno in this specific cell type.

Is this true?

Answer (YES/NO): NO